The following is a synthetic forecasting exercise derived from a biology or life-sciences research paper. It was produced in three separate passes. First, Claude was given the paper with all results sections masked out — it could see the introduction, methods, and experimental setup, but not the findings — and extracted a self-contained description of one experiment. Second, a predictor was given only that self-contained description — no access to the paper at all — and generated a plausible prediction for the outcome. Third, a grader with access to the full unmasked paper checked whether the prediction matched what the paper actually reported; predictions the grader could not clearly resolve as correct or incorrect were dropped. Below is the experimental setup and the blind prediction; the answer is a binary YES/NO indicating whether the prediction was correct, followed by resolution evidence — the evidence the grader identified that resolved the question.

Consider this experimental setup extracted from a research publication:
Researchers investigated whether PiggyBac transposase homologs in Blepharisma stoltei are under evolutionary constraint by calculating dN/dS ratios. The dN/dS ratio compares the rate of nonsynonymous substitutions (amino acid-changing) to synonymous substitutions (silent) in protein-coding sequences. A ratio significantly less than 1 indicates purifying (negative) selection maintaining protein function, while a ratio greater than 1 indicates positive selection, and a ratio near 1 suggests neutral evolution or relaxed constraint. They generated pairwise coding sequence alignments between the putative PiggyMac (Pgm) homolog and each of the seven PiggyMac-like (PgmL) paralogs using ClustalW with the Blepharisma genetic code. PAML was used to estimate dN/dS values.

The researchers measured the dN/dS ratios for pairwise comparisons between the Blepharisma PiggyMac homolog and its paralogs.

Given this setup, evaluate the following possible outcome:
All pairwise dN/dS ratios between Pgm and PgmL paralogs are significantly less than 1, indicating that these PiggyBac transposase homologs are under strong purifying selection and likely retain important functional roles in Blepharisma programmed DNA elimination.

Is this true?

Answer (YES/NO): YES